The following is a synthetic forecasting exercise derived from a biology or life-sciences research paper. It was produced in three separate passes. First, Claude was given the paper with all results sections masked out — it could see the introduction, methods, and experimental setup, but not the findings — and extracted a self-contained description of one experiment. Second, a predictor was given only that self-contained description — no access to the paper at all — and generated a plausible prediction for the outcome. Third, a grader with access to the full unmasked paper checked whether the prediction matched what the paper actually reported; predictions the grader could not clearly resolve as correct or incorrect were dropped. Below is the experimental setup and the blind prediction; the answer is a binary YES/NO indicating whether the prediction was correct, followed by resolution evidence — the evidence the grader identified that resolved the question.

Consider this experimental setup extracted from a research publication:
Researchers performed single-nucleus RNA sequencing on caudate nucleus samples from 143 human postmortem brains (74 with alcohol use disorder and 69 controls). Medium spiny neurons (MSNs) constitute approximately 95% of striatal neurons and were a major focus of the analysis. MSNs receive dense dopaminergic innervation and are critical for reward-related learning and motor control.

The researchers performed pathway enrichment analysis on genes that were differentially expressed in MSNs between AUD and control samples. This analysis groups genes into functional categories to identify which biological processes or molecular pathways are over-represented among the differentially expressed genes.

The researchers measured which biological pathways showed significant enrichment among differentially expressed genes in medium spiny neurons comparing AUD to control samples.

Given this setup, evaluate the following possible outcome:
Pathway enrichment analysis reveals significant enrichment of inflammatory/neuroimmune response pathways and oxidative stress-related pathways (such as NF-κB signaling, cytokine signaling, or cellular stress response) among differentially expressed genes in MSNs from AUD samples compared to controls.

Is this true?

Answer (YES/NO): YES